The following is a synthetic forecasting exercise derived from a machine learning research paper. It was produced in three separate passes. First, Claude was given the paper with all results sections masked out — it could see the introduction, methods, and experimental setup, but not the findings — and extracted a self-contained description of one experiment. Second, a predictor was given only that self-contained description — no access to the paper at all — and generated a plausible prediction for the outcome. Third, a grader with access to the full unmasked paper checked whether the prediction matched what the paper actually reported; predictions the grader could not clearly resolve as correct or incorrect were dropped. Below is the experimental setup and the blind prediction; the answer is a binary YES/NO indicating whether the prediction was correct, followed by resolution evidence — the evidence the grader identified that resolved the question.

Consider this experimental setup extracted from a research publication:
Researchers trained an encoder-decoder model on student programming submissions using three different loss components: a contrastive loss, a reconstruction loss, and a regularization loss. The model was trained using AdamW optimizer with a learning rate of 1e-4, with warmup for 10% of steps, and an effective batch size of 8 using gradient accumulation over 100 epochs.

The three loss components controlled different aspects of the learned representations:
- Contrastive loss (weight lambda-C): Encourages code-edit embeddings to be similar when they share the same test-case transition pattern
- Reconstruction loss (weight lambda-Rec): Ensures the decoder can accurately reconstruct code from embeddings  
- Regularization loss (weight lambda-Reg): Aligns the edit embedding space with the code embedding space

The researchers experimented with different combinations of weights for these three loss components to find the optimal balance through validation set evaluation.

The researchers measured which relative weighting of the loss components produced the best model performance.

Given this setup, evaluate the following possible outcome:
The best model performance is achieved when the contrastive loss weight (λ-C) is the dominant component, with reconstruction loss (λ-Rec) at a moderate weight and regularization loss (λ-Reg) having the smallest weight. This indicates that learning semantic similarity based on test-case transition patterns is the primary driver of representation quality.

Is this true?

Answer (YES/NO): NO